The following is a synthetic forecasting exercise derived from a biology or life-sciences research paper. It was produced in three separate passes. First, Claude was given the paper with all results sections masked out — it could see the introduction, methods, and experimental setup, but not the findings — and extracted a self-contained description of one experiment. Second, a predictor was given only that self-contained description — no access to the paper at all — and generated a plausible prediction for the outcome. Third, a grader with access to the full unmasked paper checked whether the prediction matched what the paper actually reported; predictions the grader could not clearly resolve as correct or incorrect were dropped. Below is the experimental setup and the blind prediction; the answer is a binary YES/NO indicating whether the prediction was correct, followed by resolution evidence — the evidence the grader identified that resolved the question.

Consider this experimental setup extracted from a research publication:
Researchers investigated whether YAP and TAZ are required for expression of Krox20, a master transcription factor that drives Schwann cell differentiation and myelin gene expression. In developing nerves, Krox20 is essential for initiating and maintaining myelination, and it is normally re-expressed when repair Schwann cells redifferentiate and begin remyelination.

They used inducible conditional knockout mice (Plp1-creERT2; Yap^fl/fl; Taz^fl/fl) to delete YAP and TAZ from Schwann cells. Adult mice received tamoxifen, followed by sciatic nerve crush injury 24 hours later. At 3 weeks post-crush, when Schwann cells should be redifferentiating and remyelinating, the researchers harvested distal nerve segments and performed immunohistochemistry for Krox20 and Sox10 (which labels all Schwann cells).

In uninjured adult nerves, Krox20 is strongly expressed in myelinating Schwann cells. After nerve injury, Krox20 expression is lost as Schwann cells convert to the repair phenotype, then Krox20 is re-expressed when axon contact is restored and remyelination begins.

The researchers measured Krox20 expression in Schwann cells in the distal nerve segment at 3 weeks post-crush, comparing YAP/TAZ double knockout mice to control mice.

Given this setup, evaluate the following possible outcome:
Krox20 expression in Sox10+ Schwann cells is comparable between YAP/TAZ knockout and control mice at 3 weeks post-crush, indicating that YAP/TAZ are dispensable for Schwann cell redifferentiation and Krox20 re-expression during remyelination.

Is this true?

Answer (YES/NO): NO